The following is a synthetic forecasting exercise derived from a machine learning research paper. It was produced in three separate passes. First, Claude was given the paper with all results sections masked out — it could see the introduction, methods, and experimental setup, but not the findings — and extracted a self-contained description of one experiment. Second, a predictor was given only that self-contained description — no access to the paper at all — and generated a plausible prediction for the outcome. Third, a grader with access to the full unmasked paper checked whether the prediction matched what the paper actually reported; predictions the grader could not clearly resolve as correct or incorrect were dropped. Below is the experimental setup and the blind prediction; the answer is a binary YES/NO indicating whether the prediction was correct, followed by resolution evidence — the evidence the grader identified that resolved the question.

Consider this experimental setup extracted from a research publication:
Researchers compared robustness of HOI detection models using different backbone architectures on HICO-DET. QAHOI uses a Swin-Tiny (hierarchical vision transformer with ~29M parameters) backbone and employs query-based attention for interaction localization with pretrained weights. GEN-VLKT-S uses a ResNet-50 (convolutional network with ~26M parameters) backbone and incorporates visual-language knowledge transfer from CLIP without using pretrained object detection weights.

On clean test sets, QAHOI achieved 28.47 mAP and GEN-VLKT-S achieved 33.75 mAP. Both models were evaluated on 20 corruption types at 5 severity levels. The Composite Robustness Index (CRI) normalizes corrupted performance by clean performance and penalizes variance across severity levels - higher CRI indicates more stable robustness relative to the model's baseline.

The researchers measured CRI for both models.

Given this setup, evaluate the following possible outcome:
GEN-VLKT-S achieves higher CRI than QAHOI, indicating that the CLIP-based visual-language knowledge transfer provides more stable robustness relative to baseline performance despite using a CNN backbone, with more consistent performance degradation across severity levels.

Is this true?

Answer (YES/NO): NO